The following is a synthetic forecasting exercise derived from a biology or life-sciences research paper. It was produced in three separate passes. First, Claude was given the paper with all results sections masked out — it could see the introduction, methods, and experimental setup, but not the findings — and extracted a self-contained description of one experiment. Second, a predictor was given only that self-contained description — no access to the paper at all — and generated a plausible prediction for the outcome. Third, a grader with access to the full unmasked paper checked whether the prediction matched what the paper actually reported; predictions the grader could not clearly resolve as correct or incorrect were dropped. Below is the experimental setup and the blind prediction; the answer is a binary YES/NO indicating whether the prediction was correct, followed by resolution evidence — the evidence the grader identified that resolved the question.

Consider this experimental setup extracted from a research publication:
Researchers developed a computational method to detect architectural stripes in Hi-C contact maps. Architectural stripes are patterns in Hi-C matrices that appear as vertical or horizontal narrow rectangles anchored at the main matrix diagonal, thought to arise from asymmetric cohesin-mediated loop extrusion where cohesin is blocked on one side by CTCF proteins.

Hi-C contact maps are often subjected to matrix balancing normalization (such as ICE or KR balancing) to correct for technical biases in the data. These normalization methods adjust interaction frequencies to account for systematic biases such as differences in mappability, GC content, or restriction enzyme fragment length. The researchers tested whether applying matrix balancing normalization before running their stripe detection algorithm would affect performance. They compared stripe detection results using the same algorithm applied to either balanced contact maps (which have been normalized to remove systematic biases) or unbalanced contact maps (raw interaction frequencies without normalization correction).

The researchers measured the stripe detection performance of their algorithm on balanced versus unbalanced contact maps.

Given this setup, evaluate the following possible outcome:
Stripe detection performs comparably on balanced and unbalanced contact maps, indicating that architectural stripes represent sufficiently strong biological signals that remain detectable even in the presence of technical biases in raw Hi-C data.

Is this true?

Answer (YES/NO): NO